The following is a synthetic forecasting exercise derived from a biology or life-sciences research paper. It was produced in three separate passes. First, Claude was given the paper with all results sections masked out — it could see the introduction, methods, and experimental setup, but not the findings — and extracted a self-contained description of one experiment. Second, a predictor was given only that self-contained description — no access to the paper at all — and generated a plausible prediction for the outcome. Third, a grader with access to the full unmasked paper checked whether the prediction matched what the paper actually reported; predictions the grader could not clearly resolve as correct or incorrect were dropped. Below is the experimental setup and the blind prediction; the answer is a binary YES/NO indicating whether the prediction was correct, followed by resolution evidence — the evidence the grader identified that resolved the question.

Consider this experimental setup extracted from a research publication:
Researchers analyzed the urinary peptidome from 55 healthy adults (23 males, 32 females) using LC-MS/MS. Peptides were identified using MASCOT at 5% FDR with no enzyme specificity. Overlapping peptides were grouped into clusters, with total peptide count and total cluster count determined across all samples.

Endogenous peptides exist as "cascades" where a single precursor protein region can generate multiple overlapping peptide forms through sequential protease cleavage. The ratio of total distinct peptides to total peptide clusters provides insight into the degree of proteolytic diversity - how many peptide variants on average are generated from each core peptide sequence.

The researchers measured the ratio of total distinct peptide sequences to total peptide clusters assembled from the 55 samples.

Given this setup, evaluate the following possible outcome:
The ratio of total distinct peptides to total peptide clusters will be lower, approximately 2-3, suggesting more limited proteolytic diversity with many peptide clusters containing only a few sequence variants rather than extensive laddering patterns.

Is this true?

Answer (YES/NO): YES